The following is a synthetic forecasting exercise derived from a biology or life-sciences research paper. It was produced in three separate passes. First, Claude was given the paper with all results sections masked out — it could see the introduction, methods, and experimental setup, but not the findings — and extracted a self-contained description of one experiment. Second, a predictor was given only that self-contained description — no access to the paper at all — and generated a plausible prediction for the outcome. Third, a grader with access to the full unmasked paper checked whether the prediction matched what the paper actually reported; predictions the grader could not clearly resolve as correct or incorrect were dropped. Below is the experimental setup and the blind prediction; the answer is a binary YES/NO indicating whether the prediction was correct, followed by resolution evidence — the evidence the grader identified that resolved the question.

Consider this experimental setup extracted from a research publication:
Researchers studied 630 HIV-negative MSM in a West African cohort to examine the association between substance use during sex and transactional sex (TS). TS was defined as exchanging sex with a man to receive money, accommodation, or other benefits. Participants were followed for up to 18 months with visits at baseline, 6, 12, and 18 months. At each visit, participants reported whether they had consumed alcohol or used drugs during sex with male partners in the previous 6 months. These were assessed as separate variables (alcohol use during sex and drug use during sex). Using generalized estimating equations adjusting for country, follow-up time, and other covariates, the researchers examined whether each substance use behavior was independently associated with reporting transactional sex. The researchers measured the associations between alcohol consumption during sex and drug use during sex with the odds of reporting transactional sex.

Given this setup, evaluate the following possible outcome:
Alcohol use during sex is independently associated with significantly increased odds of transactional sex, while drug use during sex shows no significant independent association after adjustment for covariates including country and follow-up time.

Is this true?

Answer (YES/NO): NO